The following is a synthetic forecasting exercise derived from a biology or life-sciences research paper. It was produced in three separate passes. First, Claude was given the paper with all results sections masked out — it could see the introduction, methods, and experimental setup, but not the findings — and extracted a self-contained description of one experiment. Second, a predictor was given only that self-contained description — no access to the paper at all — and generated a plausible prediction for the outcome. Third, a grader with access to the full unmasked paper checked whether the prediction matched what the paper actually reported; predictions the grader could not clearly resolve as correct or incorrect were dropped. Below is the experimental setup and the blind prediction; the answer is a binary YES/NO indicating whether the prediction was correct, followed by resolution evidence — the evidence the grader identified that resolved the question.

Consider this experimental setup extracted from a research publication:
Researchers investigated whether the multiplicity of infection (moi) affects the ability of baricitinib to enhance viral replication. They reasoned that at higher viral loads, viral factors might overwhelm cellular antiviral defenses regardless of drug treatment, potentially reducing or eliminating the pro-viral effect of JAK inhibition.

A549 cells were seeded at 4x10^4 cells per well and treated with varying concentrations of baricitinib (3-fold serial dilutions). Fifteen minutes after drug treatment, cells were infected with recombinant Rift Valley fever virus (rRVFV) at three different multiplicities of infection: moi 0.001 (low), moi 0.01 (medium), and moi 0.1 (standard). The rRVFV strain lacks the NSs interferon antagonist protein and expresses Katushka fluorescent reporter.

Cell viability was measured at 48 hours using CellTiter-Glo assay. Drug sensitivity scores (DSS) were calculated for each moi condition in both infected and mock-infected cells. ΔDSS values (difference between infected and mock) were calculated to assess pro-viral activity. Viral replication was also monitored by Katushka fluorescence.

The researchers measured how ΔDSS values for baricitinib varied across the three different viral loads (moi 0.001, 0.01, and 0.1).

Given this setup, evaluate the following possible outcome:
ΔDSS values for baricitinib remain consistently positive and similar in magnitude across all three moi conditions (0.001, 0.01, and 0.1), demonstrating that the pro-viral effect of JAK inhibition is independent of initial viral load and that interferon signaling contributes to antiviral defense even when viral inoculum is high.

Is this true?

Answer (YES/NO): NO